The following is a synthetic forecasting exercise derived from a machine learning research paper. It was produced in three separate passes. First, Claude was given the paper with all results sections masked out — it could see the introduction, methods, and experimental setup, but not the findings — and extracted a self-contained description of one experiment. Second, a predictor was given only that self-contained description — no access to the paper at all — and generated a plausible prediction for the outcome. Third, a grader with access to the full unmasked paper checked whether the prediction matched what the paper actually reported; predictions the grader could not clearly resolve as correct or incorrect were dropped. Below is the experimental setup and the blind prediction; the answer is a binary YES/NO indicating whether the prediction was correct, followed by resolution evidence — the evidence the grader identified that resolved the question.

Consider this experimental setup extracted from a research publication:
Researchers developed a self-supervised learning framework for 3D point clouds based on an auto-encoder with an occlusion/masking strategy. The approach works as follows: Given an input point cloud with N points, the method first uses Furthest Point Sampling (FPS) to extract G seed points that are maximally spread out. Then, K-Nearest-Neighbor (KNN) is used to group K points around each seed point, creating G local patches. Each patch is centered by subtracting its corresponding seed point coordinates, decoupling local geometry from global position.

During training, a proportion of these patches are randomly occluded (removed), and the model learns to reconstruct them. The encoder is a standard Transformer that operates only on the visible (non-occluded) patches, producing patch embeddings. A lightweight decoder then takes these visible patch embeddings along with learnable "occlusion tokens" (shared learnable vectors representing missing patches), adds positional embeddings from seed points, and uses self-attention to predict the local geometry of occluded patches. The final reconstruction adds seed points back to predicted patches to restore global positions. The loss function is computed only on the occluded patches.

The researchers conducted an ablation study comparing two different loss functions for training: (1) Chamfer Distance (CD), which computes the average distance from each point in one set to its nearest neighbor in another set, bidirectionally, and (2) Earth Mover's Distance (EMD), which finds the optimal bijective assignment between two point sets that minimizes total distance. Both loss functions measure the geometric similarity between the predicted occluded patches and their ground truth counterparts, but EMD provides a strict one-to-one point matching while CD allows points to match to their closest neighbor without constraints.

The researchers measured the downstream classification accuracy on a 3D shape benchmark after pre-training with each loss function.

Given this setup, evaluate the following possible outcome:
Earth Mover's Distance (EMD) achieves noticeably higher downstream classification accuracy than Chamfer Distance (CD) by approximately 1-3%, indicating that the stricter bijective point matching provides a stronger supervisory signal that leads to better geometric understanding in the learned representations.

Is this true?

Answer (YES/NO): NO